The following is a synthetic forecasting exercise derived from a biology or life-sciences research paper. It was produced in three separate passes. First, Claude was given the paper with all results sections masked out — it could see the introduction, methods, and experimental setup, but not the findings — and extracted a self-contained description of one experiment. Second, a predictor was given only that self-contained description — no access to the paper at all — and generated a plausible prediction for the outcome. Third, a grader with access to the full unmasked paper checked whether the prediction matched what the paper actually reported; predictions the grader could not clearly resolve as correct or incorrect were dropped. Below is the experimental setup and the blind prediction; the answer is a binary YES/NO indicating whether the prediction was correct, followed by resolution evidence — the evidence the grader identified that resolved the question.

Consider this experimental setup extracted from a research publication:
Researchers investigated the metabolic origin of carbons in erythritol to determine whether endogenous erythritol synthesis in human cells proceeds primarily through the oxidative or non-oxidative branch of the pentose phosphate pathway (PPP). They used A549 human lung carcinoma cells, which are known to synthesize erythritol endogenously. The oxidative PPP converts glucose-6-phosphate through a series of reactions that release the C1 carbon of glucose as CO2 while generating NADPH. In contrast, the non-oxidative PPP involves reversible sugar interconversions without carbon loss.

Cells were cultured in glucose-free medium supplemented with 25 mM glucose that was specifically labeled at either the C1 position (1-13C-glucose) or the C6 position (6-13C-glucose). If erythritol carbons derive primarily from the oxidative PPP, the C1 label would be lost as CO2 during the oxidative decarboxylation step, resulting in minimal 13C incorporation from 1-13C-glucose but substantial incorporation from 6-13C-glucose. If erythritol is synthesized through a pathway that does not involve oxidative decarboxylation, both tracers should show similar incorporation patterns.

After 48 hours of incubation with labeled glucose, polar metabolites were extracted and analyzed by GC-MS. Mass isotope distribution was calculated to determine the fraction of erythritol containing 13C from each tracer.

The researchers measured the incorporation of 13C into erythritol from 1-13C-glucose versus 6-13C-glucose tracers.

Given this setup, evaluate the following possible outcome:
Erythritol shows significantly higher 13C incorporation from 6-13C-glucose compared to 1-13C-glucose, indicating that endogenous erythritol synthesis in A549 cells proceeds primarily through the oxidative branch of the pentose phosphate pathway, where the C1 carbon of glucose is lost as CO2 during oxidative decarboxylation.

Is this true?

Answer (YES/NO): YES